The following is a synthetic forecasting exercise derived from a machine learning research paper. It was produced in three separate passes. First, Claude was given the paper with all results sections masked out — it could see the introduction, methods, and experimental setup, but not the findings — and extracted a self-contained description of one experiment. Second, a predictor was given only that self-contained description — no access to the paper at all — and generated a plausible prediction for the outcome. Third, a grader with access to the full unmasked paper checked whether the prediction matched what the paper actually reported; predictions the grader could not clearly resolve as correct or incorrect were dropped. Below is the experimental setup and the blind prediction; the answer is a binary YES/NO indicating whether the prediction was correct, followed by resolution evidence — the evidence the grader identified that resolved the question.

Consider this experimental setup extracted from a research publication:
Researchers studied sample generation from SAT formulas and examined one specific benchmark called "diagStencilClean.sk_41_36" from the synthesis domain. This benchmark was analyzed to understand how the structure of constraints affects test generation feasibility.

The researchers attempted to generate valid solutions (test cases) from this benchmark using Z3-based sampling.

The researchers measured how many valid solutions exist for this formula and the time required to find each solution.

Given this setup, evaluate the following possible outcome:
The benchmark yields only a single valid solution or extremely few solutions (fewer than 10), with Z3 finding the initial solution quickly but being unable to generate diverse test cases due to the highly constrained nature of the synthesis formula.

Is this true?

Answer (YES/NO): NO